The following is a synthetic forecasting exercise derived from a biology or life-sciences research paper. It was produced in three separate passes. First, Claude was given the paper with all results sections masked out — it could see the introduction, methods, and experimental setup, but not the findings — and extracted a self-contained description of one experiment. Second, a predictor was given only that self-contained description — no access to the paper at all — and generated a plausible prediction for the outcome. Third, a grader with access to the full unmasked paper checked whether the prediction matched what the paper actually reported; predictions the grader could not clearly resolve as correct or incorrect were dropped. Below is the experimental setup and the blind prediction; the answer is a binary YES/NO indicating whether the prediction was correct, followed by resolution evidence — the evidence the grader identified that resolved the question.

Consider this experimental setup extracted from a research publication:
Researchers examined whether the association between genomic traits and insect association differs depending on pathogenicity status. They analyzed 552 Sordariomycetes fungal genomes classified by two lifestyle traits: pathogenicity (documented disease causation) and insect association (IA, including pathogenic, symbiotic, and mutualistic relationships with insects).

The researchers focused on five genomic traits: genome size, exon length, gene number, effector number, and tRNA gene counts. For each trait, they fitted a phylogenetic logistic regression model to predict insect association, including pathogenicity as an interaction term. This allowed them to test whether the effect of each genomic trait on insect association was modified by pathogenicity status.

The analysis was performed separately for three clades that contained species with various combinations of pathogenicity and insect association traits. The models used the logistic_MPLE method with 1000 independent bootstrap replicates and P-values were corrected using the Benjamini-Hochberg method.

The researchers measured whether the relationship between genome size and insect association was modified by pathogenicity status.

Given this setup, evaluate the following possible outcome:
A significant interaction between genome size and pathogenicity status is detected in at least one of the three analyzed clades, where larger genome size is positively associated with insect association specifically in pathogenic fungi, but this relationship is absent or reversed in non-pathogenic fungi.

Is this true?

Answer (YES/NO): NO